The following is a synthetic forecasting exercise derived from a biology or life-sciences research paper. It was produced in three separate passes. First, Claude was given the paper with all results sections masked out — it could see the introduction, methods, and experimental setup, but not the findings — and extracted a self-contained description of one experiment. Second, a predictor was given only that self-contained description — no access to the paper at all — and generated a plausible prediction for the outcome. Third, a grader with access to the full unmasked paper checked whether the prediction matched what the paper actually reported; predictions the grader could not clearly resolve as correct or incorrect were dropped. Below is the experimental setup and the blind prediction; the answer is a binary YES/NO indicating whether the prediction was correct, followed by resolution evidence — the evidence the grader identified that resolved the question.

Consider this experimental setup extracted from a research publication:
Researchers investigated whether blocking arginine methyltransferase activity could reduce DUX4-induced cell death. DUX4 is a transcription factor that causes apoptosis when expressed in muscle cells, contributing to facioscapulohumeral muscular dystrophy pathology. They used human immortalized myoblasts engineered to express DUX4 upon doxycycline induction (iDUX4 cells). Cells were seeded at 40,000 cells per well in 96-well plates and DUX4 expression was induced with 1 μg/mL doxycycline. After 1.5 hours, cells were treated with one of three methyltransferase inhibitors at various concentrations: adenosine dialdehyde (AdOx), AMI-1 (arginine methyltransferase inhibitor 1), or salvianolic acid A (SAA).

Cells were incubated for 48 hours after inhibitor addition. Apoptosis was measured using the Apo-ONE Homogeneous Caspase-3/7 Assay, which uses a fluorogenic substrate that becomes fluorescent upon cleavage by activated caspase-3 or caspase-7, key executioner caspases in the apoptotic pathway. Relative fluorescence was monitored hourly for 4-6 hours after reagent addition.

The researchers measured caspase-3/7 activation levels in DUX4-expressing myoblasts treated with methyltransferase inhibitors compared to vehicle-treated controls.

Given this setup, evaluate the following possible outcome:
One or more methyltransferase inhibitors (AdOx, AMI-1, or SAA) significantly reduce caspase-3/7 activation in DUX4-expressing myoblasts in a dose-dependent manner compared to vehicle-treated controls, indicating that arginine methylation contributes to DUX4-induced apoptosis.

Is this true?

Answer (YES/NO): YES